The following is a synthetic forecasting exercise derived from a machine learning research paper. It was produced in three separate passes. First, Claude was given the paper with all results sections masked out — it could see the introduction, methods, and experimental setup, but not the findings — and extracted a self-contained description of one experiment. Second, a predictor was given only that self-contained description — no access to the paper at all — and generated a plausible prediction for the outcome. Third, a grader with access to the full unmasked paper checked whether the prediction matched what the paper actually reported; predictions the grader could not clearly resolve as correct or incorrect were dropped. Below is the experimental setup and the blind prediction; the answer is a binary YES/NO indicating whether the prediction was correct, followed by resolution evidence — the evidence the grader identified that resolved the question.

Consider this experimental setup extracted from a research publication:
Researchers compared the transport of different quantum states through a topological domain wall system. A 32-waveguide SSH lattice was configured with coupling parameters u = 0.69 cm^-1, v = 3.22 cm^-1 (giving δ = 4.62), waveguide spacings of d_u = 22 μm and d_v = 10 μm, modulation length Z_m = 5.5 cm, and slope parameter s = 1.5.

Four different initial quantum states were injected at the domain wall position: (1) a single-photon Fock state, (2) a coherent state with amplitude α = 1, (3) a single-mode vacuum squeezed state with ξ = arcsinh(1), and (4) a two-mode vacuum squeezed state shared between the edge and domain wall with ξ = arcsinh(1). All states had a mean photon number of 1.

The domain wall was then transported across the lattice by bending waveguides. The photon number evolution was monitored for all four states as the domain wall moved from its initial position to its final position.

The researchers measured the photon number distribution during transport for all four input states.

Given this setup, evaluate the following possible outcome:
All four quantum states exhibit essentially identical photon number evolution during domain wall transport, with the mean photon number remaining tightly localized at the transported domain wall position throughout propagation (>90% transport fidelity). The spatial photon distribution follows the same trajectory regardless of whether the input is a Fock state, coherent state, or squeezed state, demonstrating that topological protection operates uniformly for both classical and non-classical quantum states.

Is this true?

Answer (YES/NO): NO